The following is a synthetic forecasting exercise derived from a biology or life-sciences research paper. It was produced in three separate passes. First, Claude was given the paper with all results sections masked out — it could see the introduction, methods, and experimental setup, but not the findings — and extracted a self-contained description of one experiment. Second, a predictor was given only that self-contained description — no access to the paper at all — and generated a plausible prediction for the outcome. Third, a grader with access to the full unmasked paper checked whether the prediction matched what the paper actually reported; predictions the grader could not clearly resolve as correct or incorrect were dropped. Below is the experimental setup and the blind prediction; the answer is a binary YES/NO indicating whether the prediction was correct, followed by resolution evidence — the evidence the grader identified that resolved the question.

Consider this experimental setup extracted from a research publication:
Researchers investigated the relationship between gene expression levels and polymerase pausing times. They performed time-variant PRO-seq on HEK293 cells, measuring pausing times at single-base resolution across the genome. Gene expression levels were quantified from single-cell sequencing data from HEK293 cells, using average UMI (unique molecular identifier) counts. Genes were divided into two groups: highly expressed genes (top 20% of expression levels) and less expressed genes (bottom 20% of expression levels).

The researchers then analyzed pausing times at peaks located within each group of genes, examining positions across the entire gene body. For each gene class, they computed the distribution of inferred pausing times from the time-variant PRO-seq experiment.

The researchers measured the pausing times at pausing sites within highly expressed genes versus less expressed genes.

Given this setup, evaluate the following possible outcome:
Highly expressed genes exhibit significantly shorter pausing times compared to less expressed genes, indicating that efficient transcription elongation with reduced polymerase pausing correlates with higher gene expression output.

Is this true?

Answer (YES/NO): NO